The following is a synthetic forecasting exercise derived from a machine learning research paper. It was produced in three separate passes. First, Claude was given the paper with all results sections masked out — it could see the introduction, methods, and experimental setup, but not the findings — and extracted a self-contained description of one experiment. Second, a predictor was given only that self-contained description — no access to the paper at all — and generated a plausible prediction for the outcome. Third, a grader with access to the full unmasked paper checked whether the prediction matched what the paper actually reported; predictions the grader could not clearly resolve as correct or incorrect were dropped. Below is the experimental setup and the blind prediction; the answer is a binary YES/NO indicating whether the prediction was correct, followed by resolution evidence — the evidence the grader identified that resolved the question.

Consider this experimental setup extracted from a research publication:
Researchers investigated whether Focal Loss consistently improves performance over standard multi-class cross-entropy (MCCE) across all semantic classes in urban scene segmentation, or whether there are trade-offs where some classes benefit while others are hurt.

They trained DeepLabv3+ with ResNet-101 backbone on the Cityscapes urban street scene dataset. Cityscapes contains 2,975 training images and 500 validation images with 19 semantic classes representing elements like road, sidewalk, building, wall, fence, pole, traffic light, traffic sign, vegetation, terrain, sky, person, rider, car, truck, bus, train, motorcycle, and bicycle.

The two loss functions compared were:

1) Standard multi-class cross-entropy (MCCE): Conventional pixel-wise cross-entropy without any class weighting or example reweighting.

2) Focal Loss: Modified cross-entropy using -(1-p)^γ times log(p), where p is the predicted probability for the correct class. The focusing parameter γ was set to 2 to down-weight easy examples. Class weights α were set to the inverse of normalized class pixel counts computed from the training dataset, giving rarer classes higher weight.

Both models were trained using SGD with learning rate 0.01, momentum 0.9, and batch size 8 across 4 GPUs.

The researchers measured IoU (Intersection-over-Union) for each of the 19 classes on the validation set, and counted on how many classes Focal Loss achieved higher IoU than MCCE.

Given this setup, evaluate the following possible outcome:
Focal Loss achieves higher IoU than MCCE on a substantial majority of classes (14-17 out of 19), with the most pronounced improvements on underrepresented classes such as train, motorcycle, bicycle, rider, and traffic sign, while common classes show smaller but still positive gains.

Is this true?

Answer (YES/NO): NO